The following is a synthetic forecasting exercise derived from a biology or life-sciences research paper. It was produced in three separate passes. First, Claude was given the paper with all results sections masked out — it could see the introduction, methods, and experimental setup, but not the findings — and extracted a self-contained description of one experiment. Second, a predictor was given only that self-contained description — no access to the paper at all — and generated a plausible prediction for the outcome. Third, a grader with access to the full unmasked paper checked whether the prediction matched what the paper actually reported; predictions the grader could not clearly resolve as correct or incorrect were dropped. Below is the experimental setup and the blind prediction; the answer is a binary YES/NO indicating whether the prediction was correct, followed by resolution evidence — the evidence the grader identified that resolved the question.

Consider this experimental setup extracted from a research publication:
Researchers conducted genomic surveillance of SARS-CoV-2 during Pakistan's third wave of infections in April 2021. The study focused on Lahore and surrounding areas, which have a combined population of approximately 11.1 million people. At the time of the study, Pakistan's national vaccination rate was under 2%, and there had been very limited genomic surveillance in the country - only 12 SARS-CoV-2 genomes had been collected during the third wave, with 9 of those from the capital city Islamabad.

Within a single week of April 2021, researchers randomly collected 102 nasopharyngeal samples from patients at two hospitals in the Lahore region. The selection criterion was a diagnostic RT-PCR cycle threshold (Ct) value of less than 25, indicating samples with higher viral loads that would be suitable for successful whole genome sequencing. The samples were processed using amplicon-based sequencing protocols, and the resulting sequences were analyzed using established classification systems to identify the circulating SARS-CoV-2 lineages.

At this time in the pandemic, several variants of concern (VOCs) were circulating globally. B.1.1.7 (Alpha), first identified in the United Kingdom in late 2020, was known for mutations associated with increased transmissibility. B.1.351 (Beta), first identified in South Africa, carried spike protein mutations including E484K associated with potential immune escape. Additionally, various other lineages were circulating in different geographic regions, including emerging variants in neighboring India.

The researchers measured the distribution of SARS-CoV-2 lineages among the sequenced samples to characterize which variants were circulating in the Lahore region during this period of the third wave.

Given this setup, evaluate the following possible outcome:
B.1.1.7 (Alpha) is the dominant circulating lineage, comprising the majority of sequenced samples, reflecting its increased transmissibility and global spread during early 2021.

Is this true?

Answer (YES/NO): YES